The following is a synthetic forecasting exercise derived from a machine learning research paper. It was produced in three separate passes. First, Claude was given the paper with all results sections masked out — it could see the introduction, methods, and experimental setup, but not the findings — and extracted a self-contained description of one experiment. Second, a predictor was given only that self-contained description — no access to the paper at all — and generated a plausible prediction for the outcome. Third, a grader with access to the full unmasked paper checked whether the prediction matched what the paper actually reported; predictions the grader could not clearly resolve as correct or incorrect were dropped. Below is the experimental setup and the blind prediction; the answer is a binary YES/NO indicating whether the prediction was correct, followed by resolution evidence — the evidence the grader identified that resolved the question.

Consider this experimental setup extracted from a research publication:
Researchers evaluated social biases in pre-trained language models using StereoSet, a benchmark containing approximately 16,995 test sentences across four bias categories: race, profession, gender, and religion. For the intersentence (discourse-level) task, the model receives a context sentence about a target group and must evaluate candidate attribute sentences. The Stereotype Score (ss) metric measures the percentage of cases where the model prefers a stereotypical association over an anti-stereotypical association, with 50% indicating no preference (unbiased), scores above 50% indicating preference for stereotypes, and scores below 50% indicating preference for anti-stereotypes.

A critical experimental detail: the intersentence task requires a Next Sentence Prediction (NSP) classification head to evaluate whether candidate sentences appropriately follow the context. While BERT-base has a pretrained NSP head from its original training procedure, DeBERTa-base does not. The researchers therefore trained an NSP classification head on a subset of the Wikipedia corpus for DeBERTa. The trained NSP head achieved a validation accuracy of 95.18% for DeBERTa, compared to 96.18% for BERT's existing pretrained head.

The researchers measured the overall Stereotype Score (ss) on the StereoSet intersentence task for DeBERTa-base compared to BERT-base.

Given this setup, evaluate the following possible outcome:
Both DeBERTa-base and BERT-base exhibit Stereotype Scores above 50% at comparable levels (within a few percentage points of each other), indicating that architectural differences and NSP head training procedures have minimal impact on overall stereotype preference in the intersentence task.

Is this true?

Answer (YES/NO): NO